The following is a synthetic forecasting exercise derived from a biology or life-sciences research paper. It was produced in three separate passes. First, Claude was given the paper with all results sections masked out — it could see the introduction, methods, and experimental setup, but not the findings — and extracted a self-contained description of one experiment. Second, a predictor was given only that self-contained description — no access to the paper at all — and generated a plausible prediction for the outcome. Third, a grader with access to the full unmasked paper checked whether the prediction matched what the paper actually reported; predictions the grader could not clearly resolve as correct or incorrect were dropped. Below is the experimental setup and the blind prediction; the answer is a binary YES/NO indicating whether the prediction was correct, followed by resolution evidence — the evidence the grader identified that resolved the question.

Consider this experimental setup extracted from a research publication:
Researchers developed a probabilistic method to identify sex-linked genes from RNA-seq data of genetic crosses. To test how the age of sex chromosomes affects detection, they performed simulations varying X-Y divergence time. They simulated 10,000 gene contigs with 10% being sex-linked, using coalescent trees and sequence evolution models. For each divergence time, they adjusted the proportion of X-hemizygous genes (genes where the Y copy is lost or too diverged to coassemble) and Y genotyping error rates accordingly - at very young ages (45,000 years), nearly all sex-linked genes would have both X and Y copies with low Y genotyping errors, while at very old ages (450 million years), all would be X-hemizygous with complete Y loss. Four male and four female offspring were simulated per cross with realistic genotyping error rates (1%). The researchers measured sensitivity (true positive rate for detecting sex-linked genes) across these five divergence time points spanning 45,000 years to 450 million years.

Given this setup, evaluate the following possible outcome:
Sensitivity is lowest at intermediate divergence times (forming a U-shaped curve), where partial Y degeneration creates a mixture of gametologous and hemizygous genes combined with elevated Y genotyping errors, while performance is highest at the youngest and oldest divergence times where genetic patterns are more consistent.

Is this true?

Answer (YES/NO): NO